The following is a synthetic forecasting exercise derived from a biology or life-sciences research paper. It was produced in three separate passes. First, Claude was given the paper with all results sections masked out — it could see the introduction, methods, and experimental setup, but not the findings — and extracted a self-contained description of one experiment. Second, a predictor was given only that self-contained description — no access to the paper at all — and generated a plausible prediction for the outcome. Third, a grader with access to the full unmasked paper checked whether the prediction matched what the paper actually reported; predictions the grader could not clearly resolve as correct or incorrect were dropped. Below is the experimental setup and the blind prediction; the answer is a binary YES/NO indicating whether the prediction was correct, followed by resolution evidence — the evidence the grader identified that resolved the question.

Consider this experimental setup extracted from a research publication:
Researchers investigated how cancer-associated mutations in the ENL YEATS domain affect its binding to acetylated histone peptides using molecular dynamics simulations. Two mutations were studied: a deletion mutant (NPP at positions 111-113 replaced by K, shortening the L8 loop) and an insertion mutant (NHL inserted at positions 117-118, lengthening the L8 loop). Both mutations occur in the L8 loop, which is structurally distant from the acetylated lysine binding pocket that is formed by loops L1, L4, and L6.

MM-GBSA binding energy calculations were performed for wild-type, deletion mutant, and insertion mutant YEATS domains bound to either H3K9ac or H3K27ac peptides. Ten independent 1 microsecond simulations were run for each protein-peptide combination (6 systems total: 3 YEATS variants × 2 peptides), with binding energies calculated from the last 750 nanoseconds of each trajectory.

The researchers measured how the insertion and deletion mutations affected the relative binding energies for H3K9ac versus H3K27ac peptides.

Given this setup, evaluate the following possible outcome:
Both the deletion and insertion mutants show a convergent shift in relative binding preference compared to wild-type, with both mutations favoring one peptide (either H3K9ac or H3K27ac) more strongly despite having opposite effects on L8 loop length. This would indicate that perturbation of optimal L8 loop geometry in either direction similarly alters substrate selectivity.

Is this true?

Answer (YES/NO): YES